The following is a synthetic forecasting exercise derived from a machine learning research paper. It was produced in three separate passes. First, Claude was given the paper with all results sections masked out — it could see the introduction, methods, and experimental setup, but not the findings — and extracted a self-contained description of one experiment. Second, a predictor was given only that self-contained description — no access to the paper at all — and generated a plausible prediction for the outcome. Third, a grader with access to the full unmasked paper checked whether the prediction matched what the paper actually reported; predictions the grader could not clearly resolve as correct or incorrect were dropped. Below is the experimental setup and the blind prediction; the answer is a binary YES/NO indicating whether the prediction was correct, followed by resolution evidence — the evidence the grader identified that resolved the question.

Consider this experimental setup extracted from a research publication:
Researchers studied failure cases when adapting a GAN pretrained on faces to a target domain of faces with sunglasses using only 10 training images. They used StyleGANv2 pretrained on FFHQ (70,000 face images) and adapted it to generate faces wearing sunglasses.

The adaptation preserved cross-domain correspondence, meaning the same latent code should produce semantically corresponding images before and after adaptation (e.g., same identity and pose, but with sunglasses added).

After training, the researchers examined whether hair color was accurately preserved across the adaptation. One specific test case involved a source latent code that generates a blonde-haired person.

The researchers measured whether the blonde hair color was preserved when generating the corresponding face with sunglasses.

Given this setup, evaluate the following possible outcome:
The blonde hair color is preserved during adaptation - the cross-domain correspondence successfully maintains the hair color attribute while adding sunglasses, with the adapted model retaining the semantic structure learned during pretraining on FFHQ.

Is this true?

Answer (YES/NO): NO